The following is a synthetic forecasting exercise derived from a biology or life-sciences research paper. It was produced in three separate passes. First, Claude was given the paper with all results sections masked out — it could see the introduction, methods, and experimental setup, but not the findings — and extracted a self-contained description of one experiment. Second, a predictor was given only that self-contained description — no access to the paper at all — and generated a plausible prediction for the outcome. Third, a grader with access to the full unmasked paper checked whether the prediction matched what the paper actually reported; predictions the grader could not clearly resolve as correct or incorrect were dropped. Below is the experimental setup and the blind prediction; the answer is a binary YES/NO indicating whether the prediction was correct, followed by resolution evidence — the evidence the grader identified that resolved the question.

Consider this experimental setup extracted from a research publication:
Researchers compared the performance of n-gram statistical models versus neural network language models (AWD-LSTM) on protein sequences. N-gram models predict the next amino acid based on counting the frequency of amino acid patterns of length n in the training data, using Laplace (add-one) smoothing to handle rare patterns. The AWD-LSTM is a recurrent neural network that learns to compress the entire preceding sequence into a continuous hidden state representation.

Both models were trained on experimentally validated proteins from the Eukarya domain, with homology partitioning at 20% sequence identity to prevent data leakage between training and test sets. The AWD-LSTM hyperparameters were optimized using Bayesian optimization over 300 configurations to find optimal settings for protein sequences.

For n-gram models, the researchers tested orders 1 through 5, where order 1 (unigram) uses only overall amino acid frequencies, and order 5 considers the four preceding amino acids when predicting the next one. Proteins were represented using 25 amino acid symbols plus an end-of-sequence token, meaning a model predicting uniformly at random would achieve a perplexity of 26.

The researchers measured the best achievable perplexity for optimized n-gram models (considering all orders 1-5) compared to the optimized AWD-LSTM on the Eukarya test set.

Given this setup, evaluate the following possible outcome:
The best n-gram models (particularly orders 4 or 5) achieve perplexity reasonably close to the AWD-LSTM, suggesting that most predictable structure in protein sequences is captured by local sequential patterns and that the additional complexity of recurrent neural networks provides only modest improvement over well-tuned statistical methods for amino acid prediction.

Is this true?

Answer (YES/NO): NO